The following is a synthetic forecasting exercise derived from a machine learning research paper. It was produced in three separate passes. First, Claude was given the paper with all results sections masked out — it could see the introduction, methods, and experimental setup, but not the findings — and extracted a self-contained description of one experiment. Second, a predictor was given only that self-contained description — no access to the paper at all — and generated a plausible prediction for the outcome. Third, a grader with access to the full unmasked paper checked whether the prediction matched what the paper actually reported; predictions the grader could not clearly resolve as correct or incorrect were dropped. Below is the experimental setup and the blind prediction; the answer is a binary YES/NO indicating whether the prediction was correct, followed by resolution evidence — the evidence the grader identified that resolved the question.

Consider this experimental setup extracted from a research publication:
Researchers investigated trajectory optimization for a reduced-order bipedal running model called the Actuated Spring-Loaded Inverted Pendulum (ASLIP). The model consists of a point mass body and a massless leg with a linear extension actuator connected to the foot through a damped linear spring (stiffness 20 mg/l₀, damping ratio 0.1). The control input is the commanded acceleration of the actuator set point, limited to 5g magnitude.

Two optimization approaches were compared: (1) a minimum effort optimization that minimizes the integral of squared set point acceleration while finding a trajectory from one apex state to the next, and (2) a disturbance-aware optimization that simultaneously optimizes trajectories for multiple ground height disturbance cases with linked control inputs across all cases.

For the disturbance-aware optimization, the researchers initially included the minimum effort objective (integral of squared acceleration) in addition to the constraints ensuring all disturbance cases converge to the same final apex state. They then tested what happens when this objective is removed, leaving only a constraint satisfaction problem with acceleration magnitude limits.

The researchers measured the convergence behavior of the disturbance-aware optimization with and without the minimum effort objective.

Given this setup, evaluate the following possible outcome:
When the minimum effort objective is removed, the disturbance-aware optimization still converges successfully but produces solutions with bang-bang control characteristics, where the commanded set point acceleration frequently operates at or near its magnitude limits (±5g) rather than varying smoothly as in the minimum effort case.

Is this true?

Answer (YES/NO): NO